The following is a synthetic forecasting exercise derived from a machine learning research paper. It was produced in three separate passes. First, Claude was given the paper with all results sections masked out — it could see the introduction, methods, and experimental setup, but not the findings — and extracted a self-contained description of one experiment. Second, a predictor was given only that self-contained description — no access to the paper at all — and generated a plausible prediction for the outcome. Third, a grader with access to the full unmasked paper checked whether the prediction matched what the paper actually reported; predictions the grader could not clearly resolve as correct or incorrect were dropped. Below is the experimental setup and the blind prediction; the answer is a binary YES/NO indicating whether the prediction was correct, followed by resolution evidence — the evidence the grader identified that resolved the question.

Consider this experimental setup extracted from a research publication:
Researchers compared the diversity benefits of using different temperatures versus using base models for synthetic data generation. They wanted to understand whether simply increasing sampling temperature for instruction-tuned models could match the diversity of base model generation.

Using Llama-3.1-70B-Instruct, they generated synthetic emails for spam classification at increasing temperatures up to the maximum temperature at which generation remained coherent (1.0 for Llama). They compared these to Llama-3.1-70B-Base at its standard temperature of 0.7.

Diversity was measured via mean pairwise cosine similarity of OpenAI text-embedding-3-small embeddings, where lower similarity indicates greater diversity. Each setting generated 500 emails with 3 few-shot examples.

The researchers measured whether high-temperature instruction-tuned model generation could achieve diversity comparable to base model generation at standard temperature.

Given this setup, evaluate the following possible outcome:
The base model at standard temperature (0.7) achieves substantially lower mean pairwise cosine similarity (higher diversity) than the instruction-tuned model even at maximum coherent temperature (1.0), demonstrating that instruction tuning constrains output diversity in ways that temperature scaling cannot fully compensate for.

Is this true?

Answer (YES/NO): YES